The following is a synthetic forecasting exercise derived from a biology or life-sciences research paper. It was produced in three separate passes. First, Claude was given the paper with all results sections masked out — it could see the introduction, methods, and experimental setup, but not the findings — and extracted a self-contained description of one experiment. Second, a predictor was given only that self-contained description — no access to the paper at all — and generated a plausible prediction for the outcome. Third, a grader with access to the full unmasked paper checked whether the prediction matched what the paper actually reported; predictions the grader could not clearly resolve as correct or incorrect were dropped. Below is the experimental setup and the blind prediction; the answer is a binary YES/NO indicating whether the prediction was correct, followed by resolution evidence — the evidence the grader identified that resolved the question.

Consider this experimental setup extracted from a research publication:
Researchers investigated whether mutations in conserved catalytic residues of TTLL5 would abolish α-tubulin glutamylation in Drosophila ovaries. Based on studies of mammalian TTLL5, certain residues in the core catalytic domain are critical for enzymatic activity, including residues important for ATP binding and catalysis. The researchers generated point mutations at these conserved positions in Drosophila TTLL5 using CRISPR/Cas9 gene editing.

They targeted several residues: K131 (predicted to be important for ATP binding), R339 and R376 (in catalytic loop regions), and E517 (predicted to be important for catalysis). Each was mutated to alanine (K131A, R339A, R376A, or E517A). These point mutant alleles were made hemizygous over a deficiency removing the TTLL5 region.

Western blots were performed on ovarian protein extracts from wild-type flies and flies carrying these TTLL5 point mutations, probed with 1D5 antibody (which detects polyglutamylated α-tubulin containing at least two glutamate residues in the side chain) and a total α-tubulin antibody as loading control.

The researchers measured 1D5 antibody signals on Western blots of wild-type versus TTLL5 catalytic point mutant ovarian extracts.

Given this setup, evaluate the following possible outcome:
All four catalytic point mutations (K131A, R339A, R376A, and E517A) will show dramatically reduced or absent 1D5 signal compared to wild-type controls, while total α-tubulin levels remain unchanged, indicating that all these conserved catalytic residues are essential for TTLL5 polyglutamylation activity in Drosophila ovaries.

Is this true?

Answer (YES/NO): NO